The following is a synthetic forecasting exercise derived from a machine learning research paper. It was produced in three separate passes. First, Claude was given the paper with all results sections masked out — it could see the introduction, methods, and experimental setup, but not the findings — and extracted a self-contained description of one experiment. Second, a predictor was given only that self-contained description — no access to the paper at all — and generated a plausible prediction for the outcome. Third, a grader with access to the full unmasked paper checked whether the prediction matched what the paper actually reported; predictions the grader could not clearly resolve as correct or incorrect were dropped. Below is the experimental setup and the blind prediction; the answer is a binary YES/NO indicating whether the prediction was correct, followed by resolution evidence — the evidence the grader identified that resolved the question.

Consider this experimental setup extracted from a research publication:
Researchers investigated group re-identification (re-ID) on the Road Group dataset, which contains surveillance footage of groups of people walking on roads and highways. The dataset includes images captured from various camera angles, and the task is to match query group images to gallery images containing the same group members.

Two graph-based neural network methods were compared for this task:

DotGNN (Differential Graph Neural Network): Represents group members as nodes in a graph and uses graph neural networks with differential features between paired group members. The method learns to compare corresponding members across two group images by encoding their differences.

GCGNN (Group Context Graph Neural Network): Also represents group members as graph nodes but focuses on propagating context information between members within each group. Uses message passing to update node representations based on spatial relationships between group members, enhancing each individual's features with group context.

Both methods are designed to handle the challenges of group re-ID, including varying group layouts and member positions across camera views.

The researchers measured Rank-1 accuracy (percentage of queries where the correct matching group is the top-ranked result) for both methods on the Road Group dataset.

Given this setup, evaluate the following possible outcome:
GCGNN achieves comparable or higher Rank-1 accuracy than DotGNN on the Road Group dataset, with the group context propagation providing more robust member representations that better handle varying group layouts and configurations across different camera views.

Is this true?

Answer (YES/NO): YES